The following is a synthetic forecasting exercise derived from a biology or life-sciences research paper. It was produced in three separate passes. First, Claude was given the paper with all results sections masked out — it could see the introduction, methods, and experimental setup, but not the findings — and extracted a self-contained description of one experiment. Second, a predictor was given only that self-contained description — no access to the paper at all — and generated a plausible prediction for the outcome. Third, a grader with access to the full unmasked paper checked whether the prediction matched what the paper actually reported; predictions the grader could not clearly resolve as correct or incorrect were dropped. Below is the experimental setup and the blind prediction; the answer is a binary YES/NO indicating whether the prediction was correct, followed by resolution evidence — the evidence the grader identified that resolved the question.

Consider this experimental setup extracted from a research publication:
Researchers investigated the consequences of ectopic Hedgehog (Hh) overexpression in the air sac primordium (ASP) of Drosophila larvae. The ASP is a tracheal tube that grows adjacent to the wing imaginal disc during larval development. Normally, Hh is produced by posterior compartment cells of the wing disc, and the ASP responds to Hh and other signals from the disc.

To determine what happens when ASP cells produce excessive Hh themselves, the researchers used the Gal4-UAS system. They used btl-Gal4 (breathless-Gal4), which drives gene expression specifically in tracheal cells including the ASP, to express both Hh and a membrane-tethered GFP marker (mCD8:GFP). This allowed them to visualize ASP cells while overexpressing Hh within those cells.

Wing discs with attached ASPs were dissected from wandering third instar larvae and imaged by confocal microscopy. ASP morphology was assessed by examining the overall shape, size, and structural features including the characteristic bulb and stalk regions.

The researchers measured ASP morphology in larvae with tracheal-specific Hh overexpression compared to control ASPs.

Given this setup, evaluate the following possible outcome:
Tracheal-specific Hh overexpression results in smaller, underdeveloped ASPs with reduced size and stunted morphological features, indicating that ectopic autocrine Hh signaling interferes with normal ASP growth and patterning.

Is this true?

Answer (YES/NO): YES